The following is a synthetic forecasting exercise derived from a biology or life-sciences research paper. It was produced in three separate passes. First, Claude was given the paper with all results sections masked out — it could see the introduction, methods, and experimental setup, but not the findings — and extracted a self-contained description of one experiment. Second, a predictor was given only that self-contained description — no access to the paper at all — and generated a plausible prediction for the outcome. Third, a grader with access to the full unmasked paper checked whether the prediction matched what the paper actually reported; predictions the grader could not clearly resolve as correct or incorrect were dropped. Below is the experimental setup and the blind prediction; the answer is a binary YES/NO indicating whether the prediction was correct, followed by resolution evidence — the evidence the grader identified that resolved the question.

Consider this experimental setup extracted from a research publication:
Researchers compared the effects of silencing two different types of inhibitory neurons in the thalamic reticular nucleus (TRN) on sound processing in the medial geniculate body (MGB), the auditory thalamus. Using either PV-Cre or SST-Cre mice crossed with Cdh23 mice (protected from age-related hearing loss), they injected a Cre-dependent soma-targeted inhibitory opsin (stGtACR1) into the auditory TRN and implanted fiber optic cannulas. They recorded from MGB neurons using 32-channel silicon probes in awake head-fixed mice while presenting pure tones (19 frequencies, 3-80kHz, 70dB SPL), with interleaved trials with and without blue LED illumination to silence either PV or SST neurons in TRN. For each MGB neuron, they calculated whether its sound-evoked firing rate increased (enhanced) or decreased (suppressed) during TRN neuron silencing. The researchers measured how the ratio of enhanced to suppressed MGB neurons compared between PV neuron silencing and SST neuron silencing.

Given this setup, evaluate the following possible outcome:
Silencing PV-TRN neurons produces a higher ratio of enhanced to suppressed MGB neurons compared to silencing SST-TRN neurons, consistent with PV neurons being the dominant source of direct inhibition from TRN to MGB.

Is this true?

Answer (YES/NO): YES